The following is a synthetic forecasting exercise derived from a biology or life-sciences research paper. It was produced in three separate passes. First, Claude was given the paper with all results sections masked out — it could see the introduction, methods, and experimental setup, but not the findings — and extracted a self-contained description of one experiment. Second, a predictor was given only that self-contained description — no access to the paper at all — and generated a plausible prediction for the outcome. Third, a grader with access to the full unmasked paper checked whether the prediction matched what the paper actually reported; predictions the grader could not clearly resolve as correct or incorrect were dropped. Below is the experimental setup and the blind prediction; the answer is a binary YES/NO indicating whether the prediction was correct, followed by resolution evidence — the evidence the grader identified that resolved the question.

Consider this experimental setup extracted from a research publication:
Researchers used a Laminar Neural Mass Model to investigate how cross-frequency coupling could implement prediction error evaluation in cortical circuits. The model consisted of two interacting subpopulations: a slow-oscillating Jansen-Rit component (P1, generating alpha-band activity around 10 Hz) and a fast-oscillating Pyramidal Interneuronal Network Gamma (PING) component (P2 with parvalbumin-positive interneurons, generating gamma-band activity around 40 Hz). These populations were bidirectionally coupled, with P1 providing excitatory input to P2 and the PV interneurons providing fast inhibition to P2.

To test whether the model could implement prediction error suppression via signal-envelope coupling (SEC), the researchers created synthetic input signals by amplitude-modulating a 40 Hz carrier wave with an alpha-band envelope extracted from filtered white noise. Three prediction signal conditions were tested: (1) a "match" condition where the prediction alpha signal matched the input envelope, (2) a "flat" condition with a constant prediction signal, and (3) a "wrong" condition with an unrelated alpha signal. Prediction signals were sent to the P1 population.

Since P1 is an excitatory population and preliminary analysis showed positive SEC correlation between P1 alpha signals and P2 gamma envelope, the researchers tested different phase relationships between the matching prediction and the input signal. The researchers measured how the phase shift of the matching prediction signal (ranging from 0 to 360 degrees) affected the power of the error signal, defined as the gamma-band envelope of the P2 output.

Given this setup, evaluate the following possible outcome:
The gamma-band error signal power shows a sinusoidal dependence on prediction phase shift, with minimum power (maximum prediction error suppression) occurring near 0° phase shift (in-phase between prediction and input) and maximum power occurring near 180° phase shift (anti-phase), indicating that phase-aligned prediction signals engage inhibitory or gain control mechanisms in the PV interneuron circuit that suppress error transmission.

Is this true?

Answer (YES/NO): NO